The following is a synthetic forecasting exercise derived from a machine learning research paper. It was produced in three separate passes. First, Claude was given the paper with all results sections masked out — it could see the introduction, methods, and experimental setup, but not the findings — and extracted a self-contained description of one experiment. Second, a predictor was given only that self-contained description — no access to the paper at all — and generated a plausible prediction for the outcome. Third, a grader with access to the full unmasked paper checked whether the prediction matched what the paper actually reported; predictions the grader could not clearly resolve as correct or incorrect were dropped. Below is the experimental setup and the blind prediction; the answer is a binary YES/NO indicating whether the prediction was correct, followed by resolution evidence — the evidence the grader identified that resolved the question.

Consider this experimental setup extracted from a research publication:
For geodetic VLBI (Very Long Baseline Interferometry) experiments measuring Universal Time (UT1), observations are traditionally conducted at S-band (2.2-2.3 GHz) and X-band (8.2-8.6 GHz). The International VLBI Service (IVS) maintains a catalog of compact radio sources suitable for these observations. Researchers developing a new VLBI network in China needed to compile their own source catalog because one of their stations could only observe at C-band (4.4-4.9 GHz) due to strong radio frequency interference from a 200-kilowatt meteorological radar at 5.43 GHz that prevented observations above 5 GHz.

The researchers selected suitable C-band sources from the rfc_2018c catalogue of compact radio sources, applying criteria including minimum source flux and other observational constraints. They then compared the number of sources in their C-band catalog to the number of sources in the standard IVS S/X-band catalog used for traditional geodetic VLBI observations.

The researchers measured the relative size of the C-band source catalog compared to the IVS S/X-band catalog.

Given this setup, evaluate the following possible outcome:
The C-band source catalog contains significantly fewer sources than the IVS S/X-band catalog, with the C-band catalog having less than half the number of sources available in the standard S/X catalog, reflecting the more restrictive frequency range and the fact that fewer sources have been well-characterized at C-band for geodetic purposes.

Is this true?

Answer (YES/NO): NO